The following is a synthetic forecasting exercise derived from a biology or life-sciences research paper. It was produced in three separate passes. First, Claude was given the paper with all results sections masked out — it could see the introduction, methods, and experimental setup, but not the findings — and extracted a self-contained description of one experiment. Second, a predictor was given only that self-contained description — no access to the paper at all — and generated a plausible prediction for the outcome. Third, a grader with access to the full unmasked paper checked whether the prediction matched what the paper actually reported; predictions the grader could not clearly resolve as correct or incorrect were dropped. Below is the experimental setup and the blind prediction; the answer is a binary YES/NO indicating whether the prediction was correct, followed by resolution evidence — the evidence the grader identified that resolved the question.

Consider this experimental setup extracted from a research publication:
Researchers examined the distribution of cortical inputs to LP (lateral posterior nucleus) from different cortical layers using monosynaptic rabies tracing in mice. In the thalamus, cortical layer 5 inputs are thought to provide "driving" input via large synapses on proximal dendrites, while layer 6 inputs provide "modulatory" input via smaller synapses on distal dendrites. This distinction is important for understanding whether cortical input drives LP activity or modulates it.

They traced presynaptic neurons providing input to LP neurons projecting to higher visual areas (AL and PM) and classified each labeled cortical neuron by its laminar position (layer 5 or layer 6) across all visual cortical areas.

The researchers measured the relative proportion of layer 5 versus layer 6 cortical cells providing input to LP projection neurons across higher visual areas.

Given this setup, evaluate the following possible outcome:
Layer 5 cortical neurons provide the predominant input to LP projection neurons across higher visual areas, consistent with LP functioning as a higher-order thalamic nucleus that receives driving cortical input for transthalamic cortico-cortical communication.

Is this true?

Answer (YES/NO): NO